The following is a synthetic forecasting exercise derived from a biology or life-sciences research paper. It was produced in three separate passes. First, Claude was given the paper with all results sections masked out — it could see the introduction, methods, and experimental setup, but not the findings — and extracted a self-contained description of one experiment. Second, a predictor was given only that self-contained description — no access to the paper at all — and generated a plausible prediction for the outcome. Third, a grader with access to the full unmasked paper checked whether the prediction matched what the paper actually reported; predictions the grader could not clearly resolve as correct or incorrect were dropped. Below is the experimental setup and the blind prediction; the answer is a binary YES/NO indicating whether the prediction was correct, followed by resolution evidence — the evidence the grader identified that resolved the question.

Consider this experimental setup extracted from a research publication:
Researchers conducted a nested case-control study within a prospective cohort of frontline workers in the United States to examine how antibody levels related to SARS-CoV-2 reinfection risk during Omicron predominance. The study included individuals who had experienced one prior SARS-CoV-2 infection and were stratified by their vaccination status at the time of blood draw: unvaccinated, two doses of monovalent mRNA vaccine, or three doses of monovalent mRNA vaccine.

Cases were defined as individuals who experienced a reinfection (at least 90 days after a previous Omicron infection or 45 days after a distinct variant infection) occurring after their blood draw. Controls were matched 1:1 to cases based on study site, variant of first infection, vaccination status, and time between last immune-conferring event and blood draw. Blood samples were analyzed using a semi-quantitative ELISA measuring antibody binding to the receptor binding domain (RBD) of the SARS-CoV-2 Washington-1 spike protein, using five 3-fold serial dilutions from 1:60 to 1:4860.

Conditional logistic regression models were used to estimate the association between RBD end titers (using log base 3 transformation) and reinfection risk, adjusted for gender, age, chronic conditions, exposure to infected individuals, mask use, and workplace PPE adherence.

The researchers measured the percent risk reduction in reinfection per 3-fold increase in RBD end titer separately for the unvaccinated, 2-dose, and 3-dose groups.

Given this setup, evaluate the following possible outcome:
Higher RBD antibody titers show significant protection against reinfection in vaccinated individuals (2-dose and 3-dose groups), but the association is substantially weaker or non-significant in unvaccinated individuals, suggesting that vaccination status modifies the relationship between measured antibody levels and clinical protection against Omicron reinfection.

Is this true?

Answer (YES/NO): NO